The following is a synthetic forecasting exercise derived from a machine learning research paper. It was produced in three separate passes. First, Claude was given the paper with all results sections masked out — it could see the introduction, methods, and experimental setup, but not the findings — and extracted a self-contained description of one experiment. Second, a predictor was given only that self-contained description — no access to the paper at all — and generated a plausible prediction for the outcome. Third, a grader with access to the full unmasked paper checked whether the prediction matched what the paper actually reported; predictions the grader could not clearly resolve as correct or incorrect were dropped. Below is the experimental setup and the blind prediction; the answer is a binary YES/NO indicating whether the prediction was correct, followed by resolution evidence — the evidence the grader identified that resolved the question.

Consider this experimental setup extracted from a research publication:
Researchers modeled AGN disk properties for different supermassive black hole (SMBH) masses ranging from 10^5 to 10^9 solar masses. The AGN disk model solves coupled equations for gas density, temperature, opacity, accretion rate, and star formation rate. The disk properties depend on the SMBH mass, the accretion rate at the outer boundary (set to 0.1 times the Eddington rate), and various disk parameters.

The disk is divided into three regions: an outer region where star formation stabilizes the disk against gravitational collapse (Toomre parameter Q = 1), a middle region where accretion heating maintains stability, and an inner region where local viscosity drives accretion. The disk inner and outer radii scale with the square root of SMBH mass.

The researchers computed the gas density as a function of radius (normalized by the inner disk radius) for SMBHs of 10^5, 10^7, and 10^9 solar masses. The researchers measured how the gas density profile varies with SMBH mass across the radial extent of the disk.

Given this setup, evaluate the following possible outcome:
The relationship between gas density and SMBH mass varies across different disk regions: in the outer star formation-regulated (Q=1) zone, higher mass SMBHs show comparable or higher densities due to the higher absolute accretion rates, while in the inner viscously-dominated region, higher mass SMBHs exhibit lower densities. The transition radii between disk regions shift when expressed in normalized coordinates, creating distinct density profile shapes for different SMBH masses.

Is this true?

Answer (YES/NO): NO